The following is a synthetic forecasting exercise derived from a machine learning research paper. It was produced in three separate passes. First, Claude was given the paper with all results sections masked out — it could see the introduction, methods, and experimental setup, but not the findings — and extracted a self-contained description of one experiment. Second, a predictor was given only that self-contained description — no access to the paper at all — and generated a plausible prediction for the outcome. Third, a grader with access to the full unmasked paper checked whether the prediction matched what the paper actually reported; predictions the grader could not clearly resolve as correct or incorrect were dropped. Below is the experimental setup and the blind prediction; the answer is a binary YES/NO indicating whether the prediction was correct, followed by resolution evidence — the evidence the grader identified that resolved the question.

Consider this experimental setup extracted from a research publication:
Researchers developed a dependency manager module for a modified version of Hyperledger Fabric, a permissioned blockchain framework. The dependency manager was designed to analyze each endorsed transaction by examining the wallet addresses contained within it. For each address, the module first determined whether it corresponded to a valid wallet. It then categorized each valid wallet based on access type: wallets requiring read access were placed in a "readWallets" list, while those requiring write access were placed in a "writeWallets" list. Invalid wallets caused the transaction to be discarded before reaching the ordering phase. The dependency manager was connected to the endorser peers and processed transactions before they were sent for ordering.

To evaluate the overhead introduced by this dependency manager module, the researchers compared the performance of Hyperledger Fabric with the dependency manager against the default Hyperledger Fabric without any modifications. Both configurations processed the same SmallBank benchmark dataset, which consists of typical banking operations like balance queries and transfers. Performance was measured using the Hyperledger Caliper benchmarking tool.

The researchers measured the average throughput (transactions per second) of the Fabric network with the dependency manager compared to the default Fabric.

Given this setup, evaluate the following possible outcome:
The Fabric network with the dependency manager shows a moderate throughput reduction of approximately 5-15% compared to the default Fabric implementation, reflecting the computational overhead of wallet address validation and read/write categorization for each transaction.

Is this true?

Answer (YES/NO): NO